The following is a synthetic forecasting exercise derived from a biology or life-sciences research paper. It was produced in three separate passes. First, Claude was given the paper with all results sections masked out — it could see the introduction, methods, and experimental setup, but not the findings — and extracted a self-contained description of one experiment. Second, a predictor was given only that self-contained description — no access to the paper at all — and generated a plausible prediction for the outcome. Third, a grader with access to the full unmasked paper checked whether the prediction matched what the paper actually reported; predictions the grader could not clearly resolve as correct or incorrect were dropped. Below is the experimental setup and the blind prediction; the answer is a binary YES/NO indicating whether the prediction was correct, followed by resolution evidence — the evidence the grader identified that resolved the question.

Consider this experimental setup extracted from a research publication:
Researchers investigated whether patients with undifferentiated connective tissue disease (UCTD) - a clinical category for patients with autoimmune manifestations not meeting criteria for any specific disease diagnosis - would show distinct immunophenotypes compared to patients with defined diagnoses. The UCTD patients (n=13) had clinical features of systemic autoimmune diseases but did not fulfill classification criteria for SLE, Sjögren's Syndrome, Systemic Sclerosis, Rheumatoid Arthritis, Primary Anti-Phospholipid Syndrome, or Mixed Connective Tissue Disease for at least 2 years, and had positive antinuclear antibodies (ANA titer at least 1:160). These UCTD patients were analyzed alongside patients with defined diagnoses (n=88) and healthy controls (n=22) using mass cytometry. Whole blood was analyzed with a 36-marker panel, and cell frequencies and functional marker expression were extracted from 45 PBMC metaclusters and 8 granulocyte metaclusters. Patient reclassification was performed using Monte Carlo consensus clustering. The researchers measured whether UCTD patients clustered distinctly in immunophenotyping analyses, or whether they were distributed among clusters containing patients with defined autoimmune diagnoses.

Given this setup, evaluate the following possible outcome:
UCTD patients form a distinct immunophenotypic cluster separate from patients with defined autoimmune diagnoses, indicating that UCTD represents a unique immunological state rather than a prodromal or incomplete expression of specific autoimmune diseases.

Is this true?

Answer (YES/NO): NO